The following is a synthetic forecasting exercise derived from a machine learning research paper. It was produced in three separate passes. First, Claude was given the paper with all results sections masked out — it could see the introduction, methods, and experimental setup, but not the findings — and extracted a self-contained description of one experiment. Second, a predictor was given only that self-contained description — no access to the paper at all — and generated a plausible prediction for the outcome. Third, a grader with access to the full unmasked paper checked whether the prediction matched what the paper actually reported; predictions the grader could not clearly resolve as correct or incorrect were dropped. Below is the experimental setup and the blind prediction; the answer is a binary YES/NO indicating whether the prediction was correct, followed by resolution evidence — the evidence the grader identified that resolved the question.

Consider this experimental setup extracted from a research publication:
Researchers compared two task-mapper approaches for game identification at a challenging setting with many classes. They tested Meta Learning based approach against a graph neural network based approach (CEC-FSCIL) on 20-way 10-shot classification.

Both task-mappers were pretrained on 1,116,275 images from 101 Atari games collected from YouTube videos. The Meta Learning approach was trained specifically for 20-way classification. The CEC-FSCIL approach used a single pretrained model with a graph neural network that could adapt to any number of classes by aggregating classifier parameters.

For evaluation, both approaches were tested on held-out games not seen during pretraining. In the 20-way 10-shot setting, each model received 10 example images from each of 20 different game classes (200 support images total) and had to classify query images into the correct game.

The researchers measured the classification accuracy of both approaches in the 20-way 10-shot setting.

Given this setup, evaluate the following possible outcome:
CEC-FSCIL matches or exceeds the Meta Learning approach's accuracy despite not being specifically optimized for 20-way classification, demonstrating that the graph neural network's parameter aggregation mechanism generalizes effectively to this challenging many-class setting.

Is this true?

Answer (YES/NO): YES